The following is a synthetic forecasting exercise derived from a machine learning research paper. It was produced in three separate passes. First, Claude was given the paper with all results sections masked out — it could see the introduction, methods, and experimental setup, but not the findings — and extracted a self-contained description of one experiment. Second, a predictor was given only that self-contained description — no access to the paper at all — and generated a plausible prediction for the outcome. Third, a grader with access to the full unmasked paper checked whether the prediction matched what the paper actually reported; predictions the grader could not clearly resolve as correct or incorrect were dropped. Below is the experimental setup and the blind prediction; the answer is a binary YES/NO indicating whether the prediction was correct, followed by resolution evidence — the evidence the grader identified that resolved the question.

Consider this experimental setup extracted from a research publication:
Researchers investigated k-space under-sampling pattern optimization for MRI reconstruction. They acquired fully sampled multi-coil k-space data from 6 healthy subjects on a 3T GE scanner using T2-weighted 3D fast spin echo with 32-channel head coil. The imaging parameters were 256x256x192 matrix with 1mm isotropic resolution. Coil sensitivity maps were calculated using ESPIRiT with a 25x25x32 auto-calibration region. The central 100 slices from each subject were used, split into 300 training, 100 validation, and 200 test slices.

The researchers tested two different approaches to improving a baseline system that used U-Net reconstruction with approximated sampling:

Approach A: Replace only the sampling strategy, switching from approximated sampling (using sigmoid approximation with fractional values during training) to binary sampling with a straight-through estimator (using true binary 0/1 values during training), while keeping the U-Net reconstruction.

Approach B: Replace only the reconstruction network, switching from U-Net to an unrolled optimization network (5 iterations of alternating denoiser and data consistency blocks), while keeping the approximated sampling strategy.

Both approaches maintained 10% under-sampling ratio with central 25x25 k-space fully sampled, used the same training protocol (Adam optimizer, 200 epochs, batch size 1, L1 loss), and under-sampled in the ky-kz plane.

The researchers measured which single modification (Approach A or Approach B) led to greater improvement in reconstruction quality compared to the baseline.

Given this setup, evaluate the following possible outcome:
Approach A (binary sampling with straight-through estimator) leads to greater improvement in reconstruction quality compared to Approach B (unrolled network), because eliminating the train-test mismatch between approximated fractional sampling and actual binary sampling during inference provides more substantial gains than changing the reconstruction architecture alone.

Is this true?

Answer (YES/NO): NO